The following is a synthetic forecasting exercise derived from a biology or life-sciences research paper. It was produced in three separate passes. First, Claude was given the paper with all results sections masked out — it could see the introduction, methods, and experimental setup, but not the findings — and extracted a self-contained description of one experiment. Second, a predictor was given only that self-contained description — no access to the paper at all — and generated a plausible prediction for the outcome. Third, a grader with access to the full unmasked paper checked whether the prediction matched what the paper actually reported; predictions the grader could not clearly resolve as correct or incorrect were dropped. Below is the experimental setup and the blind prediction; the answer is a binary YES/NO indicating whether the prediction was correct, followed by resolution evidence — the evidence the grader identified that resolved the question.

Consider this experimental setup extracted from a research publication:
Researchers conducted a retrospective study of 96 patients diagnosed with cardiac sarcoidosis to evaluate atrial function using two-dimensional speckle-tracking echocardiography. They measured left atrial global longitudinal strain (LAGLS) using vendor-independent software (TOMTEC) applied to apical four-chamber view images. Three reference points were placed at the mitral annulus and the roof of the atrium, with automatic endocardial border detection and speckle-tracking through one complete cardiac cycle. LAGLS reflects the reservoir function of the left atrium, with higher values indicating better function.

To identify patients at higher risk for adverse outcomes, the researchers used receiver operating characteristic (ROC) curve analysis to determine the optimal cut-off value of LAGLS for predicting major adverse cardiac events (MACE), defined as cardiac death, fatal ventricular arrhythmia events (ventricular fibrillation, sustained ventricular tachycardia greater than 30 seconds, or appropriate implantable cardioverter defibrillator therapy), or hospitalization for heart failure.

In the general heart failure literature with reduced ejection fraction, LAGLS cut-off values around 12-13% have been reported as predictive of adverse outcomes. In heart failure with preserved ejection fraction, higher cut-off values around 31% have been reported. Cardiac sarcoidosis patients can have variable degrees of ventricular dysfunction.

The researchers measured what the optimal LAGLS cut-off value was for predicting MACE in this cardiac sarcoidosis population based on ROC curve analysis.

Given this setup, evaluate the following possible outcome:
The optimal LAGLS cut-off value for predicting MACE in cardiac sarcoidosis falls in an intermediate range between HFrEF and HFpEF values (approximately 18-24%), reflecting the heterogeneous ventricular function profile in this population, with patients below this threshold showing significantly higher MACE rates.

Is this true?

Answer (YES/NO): YES